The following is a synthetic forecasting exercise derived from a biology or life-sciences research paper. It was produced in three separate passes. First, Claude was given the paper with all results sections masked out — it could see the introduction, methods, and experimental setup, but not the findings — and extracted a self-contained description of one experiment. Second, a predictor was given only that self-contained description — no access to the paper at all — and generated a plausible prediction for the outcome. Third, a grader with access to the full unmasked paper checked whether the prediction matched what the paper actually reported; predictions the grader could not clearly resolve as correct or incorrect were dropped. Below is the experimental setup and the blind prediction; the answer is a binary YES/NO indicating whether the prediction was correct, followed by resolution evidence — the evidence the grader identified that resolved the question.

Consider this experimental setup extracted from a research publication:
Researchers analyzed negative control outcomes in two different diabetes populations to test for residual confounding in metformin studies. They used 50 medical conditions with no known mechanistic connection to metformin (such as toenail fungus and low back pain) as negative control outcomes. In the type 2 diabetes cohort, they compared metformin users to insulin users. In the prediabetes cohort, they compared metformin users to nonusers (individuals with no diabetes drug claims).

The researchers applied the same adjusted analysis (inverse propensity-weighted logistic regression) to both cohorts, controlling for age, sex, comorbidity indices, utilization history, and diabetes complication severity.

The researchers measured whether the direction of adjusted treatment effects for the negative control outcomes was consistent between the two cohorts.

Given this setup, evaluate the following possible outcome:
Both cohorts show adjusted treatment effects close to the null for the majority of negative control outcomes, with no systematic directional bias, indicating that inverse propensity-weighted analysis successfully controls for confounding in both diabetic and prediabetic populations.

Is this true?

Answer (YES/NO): NO